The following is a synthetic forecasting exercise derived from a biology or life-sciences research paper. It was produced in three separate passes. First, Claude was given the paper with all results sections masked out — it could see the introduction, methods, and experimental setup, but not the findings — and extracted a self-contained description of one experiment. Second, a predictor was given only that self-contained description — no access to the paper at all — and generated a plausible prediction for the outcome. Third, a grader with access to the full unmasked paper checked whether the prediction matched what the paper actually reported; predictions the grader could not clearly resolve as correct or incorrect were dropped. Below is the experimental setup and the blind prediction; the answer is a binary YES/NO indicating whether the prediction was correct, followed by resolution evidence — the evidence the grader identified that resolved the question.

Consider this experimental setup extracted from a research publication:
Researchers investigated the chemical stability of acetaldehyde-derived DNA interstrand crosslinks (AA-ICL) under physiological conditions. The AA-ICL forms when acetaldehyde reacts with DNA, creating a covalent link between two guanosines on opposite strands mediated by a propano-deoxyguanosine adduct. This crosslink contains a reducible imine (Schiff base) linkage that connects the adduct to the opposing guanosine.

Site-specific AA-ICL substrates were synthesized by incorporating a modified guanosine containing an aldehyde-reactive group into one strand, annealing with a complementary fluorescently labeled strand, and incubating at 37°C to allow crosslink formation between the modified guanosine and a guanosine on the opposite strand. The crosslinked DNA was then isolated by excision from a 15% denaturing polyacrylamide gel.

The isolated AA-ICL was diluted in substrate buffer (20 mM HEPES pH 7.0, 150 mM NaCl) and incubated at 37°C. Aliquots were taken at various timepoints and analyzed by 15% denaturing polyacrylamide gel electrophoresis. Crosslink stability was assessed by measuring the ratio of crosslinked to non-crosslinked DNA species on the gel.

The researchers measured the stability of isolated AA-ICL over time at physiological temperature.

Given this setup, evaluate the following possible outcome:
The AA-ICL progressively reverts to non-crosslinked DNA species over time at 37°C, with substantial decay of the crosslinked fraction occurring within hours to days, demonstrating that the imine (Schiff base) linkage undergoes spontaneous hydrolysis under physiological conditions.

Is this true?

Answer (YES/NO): NO